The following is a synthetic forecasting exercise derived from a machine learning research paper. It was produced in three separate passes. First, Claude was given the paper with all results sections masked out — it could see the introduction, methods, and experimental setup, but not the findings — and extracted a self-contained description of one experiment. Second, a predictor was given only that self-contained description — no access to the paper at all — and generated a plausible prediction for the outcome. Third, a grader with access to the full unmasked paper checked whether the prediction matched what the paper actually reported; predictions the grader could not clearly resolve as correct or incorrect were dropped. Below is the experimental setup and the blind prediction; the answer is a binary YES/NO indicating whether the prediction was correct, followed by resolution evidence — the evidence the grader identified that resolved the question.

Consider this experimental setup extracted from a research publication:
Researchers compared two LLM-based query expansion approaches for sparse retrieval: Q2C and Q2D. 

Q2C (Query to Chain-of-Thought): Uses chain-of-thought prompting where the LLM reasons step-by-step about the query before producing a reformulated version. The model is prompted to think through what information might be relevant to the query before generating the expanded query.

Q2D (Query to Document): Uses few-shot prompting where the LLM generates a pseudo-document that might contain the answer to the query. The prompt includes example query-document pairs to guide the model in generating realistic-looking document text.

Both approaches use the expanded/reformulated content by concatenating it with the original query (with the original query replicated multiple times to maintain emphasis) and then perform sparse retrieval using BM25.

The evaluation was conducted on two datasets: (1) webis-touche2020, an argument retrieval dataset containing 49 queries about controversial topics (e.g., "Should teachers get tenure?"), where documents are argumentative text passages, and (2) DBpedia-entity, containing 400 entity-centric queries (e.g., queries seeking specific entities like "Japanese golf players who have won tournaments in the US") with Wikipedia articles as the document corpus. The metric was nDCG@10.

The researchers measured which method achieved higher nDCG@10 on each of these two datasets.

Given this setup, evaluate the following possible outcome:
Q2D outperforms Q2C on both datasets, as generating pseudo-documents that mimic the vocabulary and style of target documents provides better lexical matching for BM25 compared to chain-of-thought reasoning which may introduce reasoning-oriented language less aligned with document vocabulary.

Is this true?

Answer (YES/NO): YES